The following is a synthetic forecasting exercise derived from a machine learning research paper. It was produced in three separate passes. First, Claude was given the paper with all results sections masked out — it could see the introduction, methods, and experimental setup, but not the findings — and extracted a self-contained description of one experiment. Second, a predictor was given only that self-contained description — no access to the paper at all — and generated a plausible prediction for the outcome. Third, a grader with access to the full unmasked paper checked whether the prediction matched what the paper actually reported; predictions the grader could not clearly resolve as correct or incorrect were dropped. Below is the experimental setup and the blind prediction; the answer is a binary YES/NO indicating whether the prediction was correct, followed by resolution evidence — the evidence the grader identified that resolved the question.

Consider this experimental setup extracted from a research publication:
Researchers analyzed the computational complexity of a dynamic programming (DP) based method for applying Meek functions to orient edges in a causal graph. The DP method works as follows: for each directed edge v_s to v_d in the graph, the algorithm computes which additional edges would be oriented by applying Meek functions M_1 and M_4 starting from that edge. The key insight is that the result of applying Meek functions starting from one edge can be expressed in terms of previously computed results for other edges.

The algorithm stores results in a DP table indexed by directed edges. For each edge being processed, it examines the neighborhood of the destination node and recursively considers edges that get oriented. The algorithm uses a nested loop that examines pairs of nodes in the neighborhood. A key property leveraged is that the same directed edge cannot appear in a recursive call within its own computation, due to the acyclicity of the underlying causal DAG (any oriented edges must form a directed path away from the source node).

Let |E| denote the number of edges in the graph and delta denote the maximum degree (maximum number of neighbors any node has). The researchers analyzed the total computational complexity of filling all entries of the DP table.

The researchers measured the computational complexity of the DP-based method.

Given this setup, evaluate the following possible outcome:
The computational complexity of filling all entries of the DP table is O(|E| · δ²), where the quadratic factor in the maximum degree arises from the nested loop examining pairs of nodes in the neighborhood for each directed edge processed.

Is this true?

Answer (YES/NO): YES